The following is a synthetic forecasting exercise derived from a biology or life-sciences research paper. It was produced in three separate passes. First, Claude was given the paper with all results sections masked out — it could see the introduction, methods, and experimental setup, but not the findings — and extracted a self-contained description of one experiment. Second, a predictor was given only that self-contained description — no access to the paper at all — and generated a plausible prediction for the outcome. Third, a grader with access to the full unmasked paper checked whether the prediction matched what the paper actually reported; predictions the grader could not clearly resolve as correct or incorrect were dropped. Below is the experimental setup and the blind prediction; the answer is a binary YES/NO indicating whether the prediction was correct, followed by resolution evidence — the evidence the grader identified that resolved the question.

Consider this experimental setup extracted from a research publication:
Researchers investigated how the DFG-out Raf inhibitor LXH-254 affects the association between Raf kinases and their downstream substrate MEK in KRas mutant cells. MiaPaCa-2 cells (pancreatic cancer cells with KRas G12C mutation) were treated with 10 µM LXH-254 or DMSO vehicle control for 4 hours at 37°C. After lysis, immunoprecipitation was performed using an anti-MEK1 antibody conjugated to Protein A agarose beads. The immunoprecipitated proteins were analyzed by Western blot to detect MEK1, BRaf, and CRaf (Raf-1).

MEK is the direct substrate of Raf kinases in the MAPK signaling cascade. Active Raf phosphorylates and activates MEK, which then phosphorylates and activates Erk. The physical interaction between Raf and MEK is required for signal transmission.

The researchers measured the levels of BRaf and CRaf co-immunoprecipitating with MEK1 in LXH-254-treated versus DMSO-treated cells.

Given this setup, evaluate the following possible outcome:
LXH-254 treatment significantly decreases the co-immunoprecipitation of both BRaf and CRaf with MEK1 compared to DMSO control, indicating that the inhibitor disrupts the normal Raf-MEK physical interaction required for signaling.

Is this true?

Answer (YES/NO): YES